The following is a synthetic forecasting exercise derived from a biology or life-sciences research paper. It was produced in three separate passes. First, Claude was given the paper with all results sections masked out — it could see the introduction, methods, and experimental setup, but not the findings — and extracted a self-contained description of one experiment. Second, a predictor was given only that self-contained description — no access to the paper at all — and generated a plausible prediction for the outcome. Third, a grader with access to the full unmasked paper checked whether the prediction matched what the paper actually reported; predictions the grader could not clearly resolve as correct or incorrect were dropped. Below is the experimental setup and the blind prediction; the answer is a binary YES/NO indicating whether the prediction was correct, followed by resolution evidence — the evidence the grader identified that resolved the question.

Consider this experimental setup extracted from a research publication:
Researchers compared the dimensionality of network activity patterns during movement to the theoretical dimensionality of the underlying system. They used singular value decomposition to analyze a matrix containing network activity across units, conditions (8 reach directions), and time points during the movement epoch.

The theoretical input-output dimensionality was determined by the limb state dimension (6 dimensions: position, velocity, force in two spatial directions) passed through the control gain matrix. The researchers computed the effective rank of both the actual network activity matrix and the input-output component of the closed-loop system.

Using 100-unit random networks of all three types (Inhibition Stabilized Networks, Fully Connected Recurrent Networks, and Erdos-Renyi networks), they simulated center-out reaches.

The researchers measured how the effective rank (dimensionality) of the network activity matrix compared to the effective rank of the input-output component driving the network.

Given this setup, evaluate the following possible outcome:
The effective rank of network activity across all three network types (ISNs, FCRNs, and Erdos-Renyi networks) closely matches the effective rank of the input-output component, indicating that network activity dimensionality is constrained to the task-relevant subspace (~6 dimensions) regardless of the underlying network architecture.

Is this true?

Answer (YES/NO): NO